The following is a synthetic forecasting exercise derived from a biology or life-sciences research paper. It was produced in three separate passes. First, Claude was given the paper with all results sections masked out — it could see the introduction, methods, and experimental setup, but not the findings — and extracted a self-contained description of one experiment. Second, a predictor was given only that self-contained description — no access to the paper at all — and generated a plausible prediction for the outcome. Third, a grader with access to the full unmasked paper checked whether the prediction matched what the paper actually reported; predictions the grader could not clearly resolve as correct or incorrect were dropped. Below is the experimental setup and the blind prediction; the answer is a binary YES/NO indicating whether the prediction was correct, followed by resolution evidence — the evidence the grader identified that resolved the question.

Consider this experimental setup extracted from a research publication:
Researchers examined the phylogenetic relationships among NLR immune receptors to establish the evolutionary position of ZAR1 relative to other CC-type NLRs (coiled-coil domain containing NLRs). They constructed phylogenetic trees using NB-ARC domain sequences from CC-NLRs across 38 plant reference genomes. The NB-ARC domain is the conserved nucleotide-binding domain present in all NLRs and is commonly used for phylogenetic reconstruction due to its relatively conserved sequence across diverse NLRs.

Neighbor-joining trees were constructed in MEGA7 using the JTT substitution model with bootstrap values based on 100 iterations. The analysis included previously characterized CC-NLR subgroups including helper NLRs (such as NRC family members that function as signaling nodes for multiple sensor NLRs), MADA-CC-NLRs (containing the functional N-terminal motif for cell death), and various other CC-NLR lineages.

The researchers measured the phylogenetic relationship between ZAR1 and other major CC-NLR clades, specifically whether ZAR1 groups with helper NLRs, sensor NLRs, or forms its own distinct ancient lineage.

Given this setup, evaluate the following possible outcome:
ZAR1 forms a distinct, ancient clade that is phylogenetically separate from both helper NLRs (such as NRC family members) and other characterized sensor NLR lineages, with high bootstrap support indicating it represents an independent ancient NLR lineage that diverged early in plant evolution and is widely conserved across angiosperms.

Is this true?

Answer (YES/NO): YES